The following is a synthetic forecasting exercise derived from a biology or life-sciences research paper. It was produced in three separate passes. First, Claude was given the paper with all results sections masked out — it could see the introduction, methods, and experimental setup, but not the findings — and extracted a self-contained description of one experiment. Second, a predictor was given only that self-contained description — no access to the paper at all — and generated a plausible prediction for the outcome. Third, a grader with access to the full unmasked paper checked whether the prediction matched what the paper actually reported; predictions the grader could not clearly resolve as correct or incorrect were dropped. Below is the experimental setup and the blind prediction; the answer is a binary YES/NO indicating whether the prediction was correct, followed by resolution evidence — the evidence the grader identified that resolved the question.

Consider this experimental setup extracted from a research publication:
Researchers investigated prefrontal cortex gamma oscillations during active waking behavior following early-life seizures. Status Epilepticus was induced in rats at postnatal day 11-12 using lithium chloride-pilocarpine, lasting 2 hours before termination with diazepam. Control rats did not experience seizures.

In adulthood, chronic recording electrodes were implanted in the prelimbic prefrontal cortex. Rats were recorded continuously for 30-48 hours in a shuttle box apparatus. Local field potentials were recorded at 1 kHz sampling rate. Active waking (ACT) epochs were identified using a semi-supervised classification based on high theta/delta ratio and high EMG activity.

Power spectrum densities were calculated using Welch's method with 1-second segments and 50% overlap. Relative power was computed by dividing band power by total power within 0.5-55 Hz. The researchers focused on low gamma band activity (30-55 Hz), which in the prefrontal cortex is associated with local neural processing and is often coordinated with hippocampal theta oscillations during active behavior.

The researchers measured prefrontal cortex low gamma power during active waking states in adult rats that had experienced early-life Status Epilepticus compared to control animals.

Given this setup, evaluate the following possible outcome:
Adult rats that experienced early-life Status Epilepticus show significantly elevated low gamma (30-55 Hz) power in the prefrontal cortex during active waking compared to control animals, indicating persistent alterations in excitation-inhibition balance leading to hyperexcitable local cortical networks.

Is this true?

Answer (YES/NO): NO